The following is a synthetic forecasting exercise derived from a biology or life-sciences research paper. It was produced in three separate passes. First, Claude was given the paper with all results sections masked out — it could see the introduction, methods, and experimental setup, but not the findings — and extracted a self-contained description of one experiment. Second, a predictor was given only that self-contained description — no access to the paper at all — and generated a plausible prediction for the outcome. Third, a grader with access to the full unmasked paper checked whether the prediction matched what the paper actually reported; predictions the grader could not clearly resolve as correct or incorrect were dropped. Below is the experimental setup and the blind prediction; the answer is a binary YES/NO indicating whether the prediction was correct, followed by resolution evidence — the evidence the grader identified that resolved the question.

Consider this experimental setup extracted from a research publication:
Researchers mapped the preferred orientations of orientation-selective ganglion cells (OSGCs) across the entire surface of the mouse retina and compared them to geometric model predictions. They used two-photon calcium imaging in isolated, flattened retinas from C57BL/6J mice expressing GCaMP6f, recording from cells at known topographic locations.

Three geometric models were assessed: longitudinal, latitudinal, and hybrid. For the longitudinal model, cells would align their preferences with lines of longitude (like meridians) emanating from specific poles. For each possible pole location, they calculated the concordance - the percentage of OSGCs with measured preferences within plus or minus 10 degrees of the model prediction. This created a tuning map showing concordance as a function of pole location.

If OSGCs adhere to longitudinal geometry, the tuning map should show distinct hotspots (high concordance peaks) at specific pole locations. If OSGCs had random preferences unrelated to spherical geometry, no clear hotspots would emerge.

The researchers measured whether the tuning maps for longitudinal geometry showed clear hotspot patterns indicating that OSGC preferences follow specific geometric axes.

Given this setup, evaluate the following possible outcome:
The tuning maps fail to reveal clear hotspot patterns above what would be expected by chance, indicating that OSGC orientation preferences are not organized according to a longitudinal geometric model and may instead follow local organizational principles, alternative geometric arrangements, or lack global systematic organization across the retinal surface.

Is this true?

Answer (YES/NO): NO